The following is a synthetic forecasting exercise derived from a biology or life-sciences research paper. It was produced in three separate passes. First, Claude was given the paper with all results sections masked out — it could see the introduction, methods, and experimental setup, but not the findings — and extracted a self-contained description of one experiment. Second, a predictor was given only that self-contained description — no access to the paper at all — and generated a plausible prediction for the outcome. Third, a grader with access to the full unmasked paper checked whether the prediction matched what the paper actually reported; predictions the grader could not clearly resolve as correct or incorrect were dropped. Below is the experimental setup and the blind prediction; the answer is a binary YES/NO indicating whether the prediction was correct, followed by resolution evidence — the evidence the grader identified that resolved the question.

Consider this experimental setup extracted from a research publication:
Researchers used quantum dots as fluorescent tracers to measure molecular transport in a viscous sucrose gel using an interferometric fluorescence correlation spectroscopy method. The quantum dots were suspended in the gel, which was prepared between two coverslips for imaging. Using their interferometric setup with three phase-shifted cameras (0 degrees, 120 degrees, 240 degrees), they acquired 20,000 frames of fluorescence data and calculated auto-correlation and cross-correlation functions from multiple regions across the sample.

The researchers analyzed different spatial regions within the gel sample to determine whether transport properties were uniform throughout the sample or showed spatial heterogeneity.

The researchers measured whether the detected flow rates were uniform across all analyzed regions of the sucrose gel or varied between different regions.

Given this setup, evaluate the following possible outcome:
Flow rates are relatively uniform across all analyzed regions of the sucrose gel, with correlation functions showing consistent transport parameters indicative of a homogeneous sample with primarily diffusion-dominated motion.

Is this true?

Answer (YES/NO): NO